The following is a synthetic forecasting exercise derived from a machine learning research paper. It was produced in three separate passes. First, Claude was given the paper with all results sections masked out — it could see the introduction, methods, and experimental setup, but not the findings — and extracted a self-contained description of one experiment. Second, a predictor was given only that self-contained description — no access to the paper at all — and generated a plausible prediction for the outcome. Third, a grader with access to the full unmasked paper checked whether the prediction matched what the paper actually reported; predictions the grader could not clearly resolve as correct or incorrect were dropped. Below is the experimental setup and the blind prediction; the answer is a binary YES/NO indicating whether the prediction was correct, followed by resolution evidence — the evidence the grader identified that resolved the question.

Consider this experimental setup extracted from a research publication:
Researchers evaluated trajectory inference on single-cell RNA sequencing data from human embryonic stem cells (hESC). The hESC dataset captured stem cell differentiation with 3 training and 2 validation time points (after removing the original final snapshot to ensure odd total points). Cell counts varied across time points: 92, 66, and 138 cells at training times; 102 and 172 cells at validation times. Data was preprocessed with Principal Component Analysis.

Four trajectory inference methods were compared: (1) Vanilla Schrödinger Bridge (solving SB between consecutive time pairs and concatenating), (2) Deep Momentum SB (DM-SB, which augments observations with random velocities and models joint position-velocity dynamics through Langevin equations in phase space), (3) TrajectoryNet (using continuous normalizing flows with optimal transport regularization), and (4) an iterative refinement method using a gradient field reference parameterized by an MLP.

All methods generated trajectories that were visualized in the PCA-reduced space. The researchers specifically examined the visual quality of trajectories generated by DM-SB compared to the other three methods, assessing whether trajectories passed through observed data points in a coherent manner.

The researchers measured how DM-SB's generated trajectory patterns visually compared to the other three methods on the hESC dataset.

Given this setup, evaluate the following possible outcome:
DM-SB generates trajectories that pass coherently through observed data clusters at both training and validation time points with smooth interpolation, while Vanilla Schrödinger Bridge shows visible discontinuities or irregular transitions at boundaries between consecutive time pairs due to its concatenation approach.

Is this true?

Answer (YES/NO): NO